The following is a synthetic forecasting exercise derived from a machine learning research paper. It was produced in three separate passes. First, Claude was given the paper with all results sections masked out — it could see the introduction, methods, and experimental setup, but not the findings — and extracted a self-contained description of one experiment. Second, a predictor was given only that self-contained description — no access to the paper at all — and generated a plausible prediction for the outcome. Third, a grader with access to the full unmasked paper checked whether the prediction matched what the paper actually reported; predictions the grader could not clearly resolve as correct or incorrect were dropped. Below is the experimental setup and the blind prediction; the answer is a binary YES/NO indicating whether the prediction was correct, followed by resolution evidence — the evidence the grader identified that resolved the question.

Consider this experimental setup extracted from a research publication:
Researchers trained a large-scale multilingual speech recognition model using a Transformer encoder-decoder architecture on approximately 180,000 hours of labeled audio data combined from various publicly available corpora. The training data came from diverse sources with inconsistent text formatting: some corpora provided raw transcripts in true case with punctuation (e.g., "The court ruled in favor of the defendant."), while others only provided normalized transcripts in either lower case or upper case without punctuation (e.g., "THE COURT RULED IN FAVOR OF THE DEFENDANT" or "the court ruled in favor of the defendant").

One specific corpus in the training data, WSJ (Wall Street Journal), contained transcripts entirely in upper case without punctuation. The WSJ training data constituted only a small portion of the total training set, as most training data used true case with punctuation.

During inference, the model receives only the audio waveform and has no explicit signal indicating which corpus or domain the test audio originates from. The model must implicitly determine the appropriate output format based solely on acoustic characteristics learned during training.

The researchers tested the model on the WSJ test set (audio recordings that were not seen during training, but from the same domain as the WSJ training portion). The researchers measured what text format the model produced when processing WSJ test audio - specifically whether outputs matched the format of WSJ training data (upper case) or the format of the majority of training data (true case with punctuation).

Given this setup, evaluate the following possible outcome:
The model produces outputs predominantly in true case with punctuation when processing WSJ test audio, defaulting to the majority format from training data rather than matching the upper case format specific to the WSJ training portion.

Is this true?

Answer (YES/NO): NO